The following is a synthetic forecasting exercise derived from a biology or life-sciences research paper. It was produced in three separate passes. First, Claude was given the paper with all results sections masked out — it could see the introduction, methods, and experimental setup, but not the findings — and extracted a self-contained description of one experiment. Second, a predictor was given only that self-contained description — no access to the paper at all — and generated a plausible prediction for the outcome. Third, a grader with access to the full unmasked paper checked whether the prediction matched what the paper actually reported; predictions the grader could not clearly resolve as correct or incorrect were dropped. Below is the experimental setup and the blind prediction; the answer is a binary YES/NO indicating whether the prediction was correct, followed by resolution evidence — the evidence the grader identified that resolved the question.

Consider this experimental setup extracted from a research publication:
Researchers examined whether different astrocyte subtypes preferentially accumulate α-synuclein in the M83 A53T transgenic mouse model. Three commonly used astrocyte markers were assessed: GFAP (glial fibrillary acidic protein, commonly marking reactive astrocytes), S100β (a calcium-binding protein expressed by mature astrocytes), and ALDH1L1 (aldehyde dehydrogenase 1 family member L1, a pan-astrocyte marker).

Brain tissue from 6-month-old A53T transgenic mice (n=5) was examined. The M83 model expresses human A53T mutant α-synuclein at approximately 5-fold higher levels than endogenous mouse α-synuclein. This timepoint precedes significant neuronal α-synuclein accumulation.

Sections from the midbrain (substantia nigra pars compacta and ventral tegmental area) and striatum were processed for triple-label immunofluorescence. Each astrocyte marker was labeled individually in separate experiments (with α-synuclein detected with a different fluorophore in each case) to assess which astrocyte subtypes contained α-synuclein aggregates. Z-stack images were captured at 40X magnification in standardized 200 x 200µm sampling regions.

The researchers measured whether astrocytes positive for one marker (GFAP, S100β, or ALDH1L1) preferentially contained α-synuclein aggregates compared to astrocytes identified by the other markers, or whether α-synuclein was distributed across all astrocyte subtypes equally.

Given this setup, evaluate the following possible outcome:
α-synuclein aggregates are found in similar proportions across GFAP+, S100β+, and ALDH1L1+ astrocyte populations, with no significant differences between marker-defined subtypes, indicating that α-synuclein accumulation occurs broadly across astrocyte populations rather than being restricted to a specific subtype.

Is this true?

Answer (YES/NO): YES